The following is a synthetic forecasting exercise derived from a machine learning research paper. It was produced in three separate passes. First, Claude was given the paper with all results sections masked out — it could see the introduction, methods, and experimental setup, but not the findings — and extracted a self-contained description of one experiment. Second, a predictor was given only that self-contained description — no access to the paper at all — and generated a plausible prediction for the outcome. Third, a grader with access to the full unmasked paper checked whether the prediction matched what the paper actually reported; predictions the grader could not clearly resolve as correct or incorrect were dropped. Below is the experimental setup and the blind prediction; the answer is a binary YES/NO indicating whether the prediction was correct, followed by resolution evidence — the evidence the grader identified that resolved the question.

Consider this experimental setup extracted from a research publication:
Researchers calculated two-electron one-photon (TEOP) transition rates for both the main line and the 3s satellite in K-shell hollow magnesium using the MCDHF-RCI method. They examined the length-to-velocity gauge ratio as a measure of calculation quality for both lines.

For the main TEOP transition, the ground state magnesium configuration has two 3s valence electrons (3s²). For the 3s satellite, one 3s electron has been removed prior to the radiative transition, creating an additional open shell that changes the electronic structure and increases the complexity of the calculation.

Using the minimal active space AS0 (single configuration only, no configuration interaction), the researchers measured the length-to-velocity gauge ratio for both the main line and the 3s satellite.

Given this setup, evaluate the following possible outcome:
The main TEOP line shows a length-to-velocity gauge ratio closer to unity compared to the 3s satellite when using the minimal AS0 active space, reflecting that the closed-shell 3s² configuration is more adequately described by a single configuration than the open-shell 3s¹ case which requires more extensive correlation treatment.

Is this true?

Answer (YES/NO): NO